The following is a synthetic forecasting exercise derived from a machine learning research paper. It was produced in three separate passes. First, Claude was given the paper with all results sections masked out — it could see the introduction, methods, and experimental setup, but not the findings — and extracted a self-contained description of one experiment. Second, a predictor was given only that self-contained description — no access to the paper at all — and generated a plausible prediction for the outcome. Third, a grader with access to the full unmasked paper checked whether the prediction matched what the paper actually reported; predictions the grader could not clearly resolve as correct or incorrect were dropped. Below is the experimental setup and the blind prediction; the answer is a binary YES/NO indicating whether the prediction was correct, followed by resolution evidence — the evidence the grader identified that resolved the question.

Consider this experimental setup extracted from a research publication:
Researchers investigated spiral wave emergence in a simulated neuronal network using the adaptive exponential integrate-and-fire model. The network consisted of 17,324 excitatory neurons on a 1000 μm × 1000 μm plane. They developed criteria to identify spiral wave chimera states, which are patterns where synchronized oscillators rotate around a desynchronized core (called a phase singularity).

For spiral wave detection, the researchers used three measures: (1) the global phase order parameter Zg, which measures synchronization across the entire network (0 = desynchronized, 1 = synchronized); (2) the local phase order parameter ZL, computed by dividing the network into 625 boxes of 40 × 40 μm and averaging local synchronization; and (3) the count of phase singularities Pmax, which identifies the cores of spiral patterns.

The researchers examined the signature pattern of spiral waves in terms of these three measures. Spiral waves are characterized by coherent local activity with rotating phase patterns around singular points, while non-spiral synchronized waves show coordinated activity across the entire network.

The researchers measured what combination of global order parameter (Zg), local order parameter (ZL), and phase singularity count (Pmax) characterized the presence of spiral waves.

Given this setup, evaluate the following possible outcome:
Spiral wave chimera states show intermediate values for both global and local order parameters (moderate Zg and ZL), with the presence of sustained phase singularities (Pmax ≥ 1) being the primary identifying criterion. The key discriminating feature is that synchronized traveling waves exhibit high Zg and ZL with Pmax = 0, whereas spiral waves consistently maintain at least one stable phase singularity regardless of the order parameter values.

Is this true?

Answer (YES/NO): NO